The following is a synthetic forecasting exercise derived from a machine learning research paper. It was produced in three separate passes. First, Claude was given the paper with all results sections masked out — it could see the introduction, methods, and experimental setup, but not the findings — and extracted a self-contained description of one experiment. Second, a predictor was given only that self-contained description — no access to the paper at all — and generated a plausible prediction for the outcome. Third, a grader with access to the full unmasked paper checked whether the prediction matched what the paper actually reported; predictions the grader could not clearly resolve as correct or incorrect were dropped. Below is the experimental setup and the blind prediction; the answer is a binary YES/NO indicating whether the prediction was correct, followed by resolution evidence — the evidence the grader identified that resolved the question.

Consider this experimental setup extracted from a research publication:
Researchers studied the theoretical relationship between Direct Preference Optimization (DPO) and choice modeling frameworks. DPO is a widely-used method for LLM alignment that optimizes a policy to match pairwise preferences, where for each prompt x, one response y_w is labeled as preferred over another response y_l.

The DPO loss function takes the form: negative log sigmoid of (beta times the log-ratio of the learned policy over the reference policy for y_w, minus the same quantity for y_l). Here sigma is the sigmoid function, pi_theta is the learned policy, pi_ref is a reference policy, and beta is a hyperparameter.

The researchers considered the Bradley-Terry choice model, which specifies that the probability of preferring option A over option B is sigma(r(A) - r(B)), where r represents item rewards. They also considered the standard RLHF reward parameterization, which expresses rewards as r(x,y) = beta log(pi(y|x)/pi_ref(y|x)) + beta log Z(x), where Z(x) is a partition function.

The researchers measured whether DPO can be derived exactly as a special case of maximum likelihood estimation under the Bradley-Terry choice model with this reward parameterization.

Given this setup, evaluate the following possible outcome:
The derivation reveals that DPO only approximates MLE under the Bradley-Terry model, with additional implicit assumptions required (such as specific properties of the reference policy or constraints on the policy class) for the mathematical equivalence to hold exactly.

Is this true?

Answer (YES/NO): NO